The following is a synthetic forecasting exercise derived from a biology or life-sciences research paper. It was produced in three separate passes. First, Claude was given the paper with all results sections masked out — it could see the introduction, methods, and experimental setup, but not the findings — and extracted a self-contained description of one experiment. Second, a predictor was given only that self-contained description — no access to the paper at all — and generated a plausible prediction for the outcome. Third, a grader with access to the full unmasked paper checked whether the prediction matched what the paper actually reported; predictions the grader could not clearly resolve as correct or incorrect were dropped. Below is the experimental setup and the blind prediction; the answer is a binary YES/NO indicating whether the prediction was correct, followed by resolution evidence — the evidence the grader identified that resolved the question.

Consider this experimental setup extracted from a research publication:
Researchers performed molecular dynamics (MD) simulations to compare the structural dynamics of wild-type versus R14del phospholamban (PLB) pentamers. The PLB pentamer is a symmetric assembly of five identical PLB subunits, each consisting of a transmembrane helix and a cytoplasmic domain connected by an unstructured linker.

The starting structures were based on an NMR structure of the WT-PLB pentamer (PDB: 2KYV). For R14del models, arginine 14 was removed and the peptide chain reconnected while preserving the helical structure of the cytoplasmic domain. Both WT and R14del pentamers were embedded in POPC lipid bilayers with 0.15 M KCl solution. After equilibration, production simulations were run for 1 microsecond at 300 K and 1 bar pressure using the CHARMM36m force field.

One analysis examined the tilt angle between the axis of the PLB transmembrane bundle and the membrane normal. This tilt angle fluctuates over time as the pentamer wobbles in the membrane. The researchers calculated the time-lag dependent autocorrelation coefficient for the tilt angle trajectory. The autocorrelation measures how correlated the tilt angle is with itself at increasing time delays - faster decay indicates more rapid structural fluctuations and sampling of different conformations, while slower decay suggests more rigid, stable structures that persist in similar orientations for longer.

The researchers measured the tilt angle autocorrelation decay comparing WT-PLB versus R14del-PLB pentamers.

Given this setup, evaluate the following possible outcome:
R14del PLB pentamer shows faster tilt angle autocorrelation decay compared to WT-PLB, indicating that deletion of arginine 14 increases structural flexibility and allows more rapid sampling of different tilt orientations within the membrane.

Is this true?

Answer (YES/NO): NO